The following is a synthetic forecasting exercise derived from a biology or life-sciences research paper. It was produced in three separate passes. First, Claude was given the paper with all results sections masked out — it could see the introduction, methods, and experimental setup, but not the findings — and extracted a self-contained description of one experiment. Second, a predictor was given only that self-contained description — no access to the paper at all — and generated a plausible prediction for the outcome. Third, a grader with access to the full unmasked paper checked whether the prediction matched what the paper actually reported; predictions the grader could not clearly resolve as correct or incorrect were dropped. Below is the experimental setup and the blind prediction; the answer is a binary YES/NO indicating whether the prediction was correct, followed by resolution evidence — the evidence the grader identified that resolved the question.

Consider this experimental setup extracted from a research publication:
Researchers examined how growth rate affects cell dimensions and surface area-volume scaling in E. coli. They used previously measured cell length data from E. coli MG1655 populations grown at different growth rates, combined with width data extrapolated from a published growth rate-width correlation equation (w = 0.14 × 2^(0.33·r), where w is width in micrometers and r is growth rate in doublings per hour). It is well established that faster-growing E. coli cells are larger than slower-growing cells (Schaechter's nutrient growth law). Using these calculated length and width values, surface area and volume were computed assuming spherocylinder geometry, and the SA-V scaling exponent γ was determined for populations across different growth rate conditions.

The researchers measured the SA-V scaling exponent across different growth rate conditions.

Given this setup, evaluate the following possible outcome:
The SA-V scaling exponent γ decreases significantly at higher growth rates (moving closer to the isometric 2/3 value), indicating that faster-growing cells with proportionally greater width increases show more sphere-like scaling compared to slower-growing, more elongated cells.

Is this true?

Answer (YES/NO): NO